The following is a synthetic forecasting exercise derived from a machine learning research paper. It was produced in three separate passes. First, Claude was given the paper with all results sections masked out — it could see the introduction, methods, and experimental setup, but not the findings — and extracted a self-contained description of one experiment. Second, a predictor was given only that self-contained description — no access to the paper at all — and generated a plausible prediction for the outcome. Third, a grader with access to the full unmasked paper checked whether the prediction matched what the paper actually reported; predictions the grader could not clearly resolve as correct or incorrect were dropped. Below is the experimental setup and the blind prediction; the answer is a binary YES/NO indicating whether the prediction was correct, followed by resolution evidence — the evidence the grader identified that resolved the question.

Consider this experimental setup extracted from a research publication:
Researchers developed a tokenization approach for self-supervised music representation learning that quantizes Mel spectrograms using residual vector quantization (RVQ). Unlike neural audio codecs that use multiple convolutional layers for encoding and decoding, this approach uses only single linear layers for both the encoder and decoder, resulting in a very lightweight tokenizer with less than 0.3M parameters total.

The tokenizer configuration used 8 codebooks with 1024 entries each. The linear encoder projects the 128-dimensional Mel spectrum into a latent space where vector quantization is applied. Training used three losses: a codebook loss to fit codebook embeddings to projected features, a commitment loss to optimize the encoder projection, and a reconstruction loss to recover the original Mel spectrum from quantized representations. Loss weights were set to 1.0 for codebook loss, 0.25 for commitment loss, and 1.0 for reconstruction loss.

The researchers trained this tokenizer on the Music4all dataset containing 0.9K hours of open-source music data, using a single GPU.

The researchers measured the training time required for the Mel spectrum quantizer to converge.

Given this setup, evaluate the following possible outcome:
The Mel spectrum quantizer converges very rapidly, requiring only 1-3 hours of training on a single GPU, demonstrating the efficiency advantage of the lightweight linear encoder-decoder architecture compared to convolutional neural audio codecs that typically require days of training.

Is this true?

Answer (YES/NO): NO